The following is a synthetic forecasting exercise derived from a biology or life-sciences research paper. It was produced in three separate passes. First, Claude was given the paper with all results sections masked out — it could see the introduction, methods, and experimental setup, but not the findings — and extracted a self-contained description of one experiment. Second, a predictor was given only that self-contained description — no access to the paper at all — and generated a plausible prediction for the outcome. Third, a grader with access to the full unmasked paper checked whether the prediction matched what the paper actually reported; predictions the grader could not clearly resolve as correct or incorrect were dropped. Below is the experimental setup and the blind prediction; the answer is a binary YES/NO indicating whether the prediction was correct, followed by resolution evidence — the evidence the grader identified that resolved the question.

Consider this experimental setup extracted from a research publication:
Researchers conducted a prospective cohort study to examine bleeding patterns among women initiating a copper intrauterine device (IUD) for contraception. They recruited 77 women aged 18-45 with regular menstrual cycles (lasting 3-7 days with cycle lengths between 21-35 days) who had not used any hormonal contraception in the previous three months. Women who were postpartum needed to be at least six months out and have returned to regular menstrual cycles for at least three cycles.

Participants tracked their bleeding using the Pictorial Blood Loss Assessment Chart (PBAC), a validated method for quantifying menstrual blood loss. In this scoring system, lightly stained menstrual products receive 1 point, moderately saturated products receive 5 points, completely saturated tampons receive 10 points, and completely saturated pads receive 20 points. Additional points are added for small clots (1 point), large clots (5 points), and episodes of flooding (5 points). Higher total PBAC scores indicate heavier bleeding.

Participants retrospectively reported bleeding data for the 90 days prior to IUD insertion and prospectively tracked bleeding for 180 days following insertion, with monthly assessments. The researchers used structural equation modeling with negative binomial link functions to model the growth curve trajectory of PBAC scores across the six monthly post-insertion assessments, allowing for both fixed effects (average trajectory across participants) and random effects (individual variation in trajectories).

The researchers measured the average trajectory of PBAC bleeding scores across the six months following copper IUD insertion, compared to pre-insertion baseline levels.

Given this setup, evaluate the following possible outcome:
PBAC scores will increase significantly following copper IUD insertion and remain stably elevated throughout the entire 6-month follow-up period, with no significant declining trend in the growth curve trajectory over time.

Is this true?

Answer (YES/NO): NO